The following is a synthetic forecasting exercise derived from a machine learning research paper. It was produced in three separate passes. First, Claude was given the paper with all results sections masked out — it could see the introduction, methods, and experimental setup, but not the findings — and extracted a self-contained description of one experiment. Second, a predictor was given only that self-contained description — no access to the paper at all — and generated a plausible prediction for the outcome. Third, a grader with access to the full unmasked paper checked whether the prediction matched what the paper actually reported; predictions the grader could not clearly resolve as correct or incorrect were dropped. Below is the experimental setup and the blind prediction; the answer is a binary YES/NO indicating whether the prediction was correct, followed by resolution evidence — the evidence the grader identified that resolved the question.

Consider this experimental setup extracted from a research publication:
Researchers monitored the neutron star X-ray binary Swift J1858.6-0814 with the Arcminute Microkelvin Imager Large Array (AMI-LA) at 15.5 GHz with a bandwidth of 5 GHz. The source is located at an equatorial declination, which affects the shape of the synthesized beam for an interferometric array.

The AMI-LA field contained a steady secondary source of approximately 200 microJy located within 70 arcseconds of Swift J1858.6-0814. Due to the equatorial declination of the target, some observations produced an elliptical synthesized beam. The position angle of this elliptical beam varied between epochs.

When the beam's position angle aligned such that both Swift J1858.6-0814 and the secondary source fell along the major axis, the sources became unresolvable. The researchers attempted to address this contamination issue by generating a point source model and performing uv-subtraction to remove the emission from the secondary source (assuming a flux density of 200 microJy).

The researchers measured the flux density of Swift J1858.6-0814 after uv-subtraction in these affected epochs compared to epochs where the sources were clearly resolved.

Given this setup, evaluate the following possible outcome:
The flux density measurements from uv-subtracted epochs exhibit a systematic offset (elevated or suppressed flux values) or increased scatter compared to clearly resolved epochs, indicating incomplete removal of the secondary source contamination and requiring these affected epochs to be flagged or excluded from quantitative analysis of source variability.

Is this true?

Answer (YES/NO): YES